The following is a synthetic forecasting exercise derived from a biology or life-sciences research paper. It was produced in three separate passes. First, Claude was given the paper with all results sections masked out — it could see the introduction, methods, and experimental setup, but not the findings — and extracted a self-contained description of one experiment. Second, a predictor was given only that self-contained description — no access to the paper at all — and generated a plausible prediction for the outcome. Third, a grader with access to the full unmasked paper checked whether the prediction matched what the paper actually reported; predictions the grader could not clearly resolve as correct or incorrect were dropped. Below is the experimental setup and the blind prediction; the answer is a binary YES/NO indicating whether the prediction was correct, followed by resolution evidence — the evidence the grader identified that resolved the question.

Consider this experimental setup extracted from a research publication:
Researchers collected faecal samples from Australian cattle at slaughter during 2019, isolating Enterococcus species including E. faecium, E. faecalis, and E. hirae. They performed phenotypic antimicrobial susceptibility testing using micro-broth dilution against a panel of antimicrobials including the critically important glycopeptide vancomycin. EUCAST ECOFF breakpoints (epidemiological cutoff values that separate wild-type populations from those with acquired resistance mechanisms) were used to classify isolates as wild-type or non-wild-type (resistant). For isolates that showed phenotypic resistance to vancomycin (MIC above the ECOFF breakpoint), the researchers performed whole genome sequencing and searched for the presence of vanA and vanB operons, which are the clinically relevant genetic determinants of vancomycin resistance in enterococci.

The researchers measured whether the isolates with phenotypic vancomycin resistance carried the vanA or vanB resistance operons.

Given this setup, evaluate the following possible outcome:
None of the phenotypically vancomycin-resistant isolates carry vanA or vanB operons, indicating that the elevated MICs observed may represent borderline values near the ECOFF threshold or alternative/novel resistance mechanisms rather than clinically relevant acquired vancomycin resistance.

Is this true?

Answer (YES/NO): YES